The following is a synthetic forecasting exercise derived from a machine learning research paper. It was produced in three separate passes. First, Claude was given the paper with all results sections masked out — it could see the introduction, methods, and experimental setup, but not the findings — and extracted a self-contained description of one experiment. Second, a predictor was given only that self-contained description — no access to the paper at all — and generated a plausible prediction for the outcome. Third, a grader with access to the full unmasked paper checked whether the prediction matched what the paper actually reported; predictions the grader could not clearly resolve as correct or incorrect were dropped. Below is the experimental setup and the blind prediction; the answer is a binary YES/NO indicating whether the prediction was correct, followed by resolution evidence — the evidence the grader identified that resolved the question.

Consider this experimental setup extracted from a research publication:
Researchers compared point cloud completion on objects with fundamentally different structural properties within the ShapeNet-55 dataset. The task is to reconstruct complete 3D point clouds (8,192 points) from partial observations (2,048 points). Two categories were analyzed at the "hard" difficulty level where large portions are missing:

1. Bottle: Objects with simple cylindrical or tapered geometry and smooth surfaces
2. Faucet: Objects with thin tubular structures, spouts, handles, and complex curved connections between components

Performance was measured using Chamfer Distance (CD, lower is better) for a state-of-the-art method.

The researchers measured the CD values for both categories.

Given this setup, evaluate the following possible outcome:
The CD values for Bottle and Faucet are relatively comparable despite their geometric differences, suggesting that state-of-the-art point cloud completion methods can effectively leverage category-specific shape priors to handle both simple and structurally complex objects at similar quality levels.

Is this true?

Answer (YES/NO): NO